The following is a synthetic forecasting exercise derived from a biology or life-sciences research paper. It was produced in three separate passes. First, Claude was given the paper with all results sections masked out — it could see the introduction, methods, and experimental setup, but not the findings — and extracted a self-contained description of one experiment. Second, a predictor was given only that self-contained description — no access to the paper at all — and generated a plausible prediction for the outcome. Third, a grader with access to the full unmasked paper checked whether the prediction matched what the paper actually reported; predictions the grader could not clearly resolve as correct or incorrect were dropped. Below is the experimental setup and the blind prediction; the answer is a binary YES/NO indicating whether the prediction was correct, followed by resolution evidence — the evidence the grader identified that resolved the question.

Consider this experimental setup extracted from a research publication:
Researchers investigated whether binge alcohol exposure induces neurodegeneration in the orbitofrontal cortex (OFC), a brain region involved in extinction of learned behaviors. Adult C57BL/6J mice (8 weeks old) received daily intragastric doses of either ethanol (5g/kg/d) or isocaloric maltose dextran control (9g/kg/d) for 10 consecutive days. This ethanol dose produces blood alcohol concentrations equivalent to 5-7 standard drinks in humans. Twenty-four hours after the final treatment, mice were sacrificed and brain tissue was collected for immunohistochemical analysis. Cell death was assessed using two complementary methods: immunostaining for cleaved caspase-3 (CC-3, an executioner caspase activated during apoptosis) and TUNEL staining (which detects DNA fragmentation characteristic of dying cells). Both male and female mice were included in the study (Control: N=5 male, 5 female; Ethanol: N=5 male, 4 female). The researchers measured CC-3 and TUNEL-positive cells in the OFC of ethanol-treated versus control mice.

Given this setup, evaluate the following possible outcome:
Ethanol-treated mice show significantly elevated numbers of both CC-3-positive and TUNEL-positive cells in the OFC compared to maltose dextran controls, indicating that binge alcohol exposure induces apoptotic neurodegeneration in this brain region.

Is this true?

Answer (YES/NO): YES